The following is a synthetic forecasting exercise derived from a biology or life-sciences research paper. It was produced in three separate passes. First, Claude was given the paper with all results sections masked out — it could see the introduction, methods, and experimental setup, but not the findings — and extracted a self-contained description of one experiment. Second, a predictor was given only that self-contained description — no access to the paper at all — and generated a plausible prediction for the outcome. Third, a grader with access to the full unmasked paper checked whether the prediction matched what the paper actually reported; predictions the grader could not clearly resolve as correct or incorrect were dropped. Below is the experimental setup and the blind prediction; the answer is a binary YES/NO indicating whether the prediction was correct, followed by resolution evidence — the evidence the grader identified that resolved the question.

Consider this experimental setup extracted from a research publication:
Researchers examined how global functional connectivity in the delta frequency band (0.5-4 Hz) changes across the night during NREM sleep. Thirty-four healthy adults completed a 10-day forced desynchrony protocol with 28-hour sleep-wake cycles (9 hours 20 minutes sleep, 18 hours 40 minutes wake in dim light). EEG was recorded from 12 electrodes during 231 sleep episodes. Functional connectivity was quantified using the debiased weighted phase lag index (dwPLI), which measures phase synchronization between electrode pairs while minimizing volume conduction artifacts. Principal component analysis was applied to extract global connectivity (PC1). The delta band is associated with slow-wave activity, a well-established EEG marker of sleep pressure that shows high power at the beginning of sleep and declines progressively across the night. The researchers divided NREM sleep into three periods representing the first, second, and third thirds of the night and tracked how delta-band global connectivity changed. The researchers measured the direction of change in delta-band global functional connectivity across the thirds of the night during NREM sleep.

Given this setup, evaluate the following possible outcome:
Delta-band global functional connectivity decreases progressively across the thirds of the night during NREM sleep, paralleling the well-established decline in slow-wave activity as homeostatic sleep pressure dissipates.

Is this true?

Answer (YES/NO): NO